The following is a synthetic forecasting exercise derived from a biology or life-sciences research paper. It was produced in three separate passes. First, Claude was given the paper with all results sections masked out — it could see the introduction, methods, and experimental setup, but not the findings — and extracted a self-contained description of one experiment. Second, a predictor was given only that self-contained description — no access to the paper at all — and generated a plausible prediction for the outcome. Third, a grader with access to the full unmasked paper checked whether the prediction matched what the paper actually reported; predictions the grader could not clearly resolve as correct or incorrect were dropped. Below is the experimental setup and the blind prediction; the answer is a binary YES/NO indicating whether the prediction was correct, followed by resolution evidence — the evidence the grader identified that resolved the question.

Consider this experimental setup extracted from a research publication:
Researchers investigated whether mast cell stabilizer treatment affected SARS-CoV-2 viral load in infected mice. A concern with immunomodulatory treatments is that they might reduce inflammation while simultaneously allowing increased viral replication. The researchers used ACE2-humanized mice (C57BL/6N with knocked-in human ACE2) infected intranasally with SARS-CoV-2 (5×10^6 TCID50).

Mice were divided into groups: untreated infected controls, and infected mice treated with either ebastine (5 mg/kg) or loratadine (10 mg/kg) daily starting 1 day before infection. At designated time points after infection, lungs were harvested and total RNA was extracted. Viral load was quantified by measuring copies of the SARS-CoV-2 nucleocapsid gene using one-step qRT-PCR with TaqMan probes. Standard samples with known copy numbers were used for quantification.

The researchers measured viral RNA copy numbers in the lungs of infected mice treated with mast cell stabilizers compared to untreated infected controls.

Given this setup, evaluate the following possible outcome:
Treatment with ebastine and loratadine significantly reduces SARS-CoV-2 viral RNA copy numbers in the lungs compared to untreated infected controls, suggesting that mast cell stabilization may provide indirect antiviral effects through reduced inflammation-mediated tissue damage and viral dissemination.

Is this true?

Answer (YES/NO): NO